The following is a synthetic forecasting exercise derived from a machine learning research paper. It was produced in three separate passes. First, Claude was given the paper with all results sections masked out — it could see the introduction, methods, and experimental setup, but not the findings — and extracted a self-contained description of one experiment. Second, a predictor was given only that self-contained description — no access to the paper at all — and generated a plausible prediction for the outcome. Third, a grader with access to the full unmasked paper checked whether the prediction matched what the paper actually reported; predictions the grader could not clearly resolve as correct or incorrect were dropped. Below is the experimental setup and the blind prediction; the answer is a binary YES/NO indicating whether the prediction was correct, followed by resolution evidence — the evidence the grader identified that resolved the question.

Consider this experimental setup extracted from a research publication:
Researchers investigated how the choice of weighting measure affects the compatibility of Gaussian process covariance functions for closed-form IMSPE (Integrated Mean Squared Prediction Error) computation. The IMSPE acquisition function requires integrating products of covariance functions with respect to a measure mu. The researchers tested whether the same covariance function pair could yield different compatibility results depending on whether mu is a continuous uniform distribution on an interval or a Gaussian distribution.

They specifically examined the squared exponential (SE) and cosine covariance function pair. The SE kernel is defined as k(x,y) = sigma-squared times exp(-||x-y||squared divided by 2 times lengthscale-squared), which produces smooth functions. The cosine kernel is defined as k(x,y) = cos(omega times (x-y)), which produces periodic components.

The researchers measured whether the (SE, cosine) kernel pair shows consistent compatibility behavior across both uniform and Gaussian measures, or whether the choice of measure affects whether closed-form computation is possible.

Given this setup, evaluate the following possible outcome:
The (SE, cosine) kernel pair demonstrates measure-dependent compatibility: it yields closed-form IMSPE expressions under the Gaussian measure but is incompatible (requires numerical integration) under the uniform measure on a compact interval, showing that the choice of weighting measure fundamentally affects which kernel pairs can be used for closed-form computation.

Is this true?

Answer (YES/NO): YES